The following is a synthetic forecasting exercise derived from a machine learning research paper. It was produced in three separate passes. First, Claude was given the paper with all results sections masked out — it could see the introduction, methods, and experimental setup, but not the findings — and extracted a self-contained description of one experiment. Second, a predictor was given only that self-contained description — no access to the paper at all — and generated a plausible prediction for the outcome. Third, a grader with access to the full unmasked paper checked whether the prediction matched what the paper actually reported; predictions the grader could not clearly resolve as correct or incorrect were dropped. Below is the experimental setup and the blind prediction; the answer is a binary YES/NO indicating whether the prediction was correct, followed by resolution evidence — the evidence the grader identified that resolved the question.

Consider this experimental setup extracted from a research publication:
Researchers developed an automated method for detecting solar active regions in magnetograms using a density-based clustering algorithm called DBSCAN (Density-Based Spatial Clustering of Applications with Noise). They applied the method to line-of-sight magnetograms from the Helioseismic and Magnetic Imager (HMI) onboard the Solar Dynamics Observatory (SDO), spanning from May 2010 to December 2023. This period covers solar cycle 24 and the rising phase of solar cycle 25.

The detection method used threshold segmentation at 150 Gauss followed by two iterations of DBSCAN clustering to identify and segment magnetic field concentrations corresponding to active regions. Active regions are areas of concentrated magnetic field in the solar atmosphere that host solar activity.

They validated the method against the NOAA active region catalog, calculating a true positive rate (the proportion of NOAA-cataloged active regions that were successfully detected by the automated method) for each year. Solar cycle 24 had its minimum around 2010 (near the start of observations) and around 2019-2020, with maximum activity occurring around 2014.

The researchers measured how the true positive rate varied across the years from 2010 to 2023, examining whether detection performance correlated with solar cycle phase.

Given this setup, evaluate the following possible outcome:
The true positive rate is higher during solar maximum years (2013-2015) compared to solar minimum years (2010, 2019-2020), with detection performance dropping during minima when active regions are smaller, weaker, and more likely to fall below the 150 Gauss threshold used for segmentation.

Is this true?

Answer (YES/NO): NO